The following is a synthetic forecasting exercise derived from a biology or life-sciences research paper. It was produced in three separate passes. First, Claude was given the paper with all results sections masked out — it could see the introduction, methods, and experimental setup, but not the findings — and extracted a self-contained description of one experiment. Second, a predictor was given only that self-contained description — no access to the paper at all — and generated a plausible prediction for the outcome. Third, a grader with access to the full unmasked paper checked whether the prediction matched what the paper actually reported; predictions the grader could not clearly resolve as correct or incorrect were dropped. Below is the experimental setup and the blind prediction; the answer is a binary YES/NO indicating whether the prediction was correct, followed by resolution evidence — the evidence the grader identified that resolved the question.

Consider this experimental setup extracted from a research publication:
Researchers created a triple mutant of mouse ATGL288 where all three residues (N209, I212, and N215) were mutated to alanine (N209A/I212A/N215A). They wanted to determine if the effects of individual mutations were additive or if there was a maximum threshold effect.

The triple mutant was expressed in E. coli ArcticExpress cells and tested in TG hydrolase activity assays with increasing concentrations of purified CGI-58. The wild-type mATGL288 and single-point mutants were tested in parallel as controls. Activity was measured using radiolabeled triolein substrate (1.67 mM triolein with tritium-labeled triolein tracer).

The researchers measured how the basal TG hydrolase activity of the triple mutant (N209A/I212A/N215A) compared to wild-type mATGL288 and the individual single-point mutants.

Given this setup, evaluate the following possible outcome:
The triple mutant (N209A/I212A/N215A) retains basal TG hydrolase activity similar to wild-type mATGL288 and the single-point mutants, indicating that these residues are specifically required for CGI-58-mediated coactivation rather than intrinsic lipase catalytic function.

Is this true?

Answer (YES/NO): YES